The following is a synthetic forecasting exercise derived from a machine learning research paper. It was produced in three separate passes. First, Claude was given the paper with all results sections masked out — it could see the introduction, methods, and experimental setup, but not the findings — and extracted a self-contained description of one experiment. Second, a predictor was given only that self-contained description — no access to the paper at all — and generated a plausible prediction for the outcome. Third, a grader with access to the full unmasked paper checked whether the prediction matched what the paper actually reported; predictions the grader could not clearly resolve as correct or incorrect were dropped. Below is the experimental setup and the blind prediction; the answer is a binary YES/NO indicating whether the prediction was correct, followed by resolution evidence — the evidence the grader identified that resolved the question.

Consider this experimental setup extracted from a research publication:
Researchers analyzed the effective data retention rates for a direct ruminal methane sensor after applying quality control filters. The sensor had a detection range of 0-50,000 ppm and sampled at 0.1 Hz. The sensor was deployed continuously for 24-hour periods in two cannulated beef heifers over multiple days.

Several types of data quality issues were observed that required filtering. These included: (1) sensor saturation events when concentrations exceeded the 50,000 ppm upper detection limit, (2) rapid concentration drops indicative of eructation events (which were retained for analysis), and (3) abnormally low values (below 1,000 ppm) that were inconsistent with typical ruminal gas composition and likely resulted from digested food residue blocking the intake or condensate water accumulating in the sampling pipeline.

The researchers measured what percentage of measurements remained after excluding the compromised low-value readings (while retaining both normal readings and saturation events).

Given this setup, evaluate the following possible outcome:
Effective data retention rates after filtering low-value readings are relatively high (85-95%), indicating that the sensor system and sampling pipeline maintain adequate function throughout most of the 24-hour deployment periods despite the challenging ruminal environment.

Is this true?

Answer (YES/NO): NO